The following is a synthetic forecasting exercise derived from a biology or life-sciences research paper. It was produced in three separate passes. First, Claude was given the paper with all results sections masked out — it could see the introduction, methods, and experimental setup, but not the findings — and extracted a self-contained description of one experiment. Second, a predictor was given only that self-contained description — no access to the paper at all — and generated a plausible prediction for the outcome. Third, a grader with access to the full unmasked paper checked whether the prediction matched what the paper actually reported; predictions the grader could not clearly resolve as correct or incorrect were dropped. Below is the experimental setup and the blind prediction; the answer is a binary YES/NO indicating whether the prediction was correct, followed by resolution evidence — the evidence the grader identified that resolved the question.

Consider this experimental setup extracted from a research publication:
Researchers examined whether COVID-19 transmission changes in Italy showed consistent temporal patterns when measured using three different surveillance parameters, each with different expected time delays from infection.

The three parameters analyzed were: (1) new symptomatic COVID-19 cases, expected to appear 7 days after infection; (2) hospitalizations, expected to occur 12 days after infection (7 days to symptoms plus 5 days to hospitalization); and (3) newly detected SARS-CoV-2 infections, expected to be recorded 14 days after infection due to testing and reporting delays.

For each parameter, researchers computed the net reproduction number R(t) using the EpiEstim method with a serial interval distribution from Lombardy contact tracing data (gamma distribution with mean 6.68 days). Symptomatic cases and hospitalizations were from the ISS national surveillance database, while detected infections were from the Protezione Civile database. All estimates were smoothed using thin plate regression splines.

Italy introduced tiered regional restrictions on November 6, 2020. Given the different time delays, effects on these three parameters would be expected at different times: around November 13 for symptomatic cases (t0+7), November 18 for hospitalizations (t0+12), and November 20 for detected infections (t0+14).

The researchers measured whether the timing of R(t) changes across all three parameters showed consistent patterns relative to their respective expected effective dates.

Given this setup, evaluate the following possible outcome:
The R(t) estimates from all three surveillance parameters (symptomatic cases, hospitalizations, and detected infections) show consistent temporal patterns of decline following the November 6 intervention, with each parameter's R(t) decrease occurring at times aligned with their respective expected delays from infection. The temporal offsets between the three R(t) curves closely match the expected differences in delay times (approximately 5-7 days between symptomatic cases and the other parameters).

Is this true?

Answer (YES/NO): NO